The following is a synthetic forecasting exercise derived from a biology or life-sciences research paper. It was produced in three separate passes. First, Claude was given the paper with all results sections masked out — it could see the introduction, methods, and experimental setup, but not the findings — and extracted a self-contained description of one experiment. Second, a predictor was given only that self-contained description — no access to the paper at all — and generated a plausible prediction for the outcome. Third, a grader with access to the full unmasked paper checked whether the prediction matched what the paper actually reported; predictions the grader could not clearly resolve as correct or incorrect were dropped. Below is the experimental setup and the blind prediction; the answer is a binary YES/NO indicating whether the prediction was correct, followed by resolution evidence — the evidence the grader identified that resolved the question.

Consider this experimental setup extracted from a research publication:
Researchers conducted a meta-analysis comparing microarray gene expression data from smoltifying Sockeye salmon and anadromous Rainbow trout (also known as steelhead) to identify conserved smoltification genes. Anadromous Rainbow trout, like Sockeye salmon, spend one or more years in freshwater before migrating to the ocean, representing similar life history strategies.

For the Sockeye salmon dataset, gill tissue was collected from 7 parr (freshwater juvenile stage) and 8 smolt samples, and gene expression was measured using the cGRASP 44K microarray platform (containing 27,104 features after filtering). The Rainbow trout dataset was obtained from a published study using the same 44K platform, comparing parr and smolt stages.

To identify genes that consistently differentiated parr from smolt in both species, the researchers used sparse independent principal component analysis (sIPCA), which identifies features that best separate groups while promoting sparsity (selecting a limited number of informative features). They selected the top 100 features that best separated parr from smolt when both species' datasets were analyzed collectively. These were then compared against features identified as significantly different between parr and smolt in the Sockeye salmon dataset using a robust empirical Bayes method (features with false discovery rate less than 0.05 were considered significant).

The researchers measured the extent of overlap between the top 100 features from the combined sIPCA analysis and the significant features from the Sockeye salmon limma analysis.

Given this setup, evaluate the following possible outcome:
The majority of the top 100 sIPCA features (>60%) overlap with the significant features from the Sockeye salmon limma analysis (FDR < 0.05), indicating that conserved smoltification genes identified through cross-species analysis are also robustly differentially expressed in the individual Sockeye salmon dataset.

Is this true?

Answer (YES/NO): YES